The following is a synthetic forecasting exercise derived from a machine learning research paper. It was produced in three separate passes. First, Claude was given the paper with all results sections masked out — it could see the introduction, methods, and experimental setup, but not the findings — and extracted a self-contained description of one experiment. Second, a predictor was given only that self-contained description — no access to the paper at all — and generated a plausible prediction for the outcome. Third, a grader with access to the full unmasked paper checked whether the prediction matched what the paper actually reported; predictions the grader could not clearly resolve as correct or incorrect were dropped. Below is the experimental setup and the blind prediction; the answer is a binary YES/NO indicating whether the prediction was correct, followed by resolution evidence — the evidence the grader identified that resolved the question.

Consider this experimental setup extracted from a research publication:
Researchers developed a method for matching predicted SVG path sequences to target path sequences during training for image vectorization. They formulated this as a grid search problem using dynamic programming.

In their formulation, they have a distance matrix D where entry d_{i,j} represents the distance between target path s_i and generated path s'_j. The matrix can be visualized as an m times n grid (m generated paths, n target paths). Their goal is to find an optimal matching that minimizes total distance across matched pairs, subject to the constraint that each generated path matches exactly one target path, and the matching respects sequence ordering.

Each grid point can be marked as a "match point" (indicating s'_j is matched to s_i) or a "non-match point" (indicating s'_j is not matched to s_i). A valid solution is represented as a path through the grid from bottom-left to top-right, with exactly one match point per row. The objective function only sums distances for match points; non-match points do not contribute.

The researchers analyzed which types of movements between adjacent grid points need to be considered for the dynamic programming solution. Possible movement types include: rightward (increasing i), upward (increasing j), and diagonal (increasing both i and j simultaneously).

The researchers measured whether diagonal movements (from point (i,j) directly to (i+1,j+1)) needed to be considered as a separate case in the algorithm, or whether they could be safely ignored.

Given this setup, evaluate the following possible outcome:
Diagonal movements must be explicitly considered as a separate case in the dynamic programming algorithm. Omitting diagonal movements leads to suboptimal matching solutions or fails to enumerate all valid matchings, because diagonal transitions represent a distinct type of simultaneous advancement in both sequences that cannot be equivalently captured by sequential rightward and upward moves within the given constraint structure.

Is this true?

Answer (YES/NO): NO